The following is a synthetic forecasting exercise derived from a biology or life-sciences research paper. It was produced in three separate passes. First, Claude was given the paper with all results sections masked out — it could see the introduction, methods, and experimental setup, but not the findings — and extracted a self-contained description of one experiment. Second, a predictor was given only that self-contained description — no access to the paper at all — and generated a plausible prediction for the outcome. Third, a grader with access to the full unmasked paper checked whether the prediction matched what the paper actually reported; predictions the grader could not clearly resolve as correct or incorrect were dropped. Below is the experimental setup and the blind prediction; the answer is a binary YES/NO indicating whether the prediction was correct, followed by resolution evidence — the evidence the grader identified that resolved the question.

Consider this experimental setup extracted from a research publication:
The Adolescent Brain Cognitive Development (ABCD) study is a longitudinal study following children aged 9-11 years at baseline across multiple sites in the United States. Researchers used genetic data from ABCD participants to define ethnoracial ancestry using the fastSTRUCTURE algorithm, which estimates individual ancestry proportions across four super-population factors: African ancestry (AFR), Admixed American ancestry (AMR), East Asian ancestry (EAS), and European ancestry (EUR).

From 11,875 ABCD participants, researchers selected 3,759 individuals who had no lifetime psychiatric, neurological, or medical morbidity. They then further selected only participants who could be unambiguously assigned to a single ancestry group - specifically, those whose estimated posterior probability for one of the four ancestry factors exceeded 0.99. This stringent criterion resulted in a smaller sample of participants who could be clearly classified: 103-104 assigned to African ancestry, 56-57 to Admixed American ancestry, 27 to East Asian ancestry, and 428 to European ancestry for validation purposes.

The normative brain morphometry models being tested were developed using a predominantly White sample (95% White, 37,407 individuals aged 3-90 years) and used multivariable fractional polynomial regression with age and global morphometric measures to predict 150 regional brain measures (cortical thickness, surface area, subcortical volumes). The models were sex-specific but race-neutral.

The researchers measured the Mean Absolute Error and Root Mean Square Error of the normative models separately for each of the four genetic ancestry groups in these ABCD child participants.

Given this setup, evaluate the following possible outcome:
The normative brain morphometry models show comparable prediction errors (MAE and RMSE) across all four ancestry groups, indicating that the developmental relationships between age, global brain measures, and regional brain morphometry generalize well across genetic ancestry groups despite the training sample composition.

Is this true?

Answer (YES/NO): YES